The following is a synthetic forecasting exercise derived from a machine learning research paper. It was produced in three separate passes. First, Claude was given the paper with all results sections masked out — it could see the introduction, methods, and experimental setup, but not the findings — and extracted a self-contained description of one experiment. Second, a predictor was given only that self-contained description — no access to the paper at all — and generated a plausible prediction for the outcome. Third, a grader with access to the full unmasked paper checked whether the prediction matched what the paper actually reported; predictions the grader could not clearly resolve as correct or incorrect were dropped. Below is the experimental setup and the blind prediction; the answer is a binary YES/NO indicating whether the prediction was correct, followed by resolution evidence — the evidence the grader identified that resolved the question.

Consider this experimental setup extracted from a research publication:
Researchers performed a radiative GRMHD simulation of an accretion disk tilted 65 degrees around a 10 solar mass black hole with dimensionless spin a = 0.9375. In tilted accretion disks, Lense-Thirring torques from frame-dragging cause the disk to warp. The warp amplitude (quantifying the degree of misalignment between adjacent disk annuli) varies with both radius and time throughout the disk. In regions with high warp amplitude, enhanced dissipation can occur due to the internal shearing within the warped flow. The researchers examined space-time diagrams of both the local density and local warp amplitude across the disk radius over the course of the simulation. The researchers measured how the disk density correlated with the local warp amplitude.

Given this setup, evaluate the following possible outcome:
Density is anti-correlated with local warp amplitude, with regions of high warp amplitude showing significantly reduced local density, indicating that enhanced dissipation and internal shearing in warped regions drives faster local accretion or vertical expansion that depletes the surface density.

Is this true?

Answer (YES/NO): YES